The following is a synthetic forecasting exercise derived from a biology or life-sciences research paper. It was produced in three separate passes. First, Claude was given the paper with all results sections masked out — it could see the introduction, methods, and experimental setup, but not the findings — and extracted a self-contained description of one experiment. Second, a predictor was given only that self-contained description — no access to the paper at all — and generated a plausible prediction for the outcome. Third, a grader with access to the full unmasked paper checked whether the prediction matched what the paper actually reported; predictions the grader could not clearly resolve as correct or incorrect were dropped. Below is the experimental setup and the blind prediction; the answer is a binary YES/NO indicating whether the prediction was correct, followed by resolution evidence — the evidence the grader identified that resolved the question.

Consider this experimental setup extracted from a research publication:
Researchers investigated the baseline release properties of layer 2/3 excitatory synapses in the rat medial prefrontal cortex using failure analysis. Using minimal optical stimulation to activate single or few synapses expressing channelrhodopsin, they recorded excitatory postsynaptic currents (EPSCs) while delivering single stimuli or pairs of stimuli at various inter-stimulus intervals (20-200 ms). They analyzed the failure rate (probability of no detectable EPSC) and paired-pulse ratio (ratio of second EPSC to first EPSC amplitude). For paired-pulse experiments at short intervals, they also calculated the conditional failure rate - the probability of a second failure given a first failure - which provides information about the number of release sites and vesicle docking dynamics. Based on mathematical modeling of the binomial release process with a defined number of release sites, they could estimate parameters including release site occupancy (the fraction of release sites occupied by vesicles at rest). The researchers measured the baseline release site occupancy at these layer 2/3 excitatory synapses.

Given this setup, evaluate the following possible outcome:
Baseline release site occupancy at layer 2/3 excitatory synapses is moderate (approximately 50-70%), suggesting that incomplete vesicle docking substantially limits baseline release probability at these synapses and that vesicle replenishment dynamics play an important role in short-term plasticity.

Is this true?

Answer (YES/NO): NO